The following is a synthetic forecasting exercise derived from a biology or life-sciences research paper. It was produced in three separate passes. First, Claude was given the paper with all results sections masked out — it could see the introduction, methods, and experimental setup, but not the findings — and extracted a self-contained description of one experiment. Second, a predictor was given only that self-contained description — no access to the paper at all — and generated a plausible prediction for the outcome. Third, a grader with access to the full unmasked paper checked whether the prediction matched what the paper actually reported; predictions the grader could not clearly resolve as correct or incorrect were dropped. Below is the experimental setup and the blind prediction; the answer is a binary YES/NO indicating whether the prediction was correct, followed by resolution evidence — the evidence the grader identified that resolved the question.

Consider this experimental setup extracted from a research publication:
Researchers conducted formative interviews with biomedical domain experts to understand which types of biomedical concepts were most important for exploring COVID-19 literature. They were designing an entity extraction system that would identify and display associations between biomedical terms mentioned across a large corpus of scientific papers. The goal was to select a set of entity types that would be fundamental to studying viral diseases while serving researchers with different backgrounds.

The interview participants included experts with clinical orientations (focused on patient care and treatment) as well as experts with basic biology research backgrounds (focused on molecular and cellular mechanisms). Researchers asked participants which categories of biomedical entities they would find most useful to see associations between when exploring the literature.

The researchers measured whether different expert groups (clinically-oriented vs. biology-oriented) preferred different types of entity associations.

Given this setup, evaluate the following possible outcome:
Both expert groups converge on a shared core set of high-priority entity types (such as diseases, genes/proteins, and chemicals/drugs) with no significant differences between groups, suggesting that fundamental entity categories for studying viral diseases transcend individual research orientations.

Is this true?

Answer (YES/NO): NO